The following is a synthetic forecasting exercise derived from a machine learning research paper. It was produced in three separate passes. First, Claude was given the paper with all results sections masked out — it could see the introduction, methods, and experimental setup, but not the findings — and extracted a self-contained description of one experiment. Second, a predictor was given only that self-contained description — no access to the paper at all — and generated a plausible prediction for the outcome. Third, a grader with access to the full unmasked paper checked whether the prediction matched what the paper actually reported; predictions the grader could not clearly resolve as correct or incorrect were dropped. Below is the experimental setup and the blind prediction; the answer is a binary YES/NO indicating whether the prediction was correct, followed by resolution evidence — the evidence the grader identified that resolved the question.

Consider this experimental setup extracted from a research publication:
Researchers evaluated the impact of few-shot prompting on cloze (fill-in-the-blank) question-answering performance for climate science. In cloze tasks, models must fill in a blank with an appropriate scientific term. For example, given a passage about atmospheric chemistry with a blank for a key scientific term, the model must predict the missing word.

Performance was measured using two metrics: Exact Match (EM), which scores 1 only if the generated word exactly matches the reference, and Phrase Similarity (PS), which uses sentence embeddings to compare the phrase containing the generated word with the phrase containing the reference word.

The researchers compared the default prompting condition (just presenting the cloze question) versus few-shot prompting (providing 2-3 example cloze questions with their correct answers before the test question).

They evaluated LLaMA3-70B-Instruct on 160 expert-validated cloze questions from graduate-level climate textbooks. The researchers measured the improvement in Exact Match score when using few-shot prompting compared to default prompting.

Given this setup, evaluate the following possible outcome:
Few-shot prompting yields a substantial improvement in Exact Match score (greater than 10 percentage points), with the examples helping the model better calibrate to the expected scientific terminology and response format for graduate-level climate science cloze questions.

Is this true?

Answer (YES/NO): NO